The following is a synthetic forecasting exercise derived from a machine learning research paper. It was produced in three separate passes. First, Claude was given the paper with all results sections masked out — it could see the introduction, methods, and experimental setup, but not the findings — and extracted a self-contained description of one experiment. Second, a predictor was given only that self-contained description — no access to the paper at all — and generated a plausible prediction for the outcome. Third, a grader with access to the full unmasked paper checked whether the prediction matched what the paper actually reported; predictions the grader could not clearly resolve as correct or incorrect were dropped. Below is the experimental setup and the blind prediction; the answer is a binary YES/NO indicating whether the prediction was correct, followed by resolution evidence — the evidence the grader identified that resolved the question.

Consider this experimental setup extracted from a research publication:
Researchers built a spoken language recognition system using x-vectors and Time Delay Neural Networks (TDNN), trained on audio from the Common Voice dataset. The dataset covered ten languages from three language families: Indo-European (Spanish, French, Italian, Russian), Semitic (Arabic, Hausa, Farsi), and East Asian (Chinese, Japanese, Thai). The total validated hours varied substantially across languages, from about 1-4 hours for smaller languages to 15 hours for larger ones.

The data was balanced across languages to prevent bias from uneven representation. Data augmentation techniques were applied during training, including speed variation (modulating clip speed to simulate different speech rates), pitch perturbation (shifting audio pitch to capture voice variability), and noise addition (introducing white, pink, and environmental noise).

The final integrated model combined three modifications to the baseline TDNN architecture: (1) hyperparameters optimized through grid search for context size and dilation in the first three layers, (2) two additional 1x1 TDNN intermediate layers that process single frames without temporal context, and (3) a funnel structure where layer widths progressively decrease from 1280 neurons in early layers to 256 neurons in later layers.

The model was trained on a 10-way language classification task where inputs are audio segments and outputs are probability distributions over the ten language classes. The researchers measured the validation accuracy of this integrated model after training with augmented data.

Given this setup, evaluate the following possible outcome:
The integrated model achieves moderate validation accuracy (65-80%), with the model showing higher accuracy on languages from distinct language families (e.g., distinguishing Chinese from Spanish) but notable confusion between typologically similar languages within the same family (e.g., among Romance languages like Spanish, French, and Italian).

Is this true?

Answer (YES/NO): NO